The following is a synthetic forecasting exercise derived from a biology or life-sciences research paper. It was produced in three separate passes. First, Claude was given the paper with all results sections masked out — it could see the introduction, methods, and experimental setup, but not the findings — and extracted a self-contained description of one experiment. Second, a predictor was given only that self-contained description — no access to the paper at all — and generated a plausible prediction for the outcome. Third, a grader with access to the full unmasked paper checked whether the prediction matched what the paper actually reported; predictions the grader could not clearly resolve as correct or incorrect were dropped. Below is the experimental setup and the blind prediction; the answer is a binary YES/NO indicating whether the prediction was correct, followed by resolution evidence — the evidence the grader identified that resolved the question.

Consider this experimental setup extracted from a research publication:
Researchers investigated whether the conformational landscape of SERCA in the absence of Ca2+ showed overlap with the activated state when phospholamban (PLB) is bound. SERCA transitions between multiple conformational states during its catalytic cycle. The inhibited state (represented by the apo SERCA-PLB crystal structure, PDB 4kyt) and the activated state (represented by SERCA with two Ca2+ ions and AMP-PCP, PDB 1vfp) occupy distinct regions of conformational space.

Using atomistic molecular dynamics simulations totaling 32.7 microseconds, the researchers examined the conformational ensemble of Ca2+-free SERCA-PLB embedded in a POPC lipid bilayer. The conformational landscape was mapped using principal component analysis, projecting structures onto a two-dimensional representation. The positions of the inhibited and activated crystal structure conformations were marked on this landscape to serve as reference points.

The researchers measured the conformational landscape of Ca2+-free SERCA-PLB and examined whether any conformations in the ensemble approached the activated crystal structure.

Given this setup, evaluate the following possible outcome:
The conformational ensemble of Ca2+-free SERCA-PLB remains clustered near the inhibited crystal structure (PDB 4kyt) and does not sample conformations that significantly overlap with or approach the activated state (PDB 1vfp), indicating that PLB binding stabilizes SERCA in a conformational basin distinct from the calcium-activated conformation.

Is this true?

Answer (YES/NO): NO